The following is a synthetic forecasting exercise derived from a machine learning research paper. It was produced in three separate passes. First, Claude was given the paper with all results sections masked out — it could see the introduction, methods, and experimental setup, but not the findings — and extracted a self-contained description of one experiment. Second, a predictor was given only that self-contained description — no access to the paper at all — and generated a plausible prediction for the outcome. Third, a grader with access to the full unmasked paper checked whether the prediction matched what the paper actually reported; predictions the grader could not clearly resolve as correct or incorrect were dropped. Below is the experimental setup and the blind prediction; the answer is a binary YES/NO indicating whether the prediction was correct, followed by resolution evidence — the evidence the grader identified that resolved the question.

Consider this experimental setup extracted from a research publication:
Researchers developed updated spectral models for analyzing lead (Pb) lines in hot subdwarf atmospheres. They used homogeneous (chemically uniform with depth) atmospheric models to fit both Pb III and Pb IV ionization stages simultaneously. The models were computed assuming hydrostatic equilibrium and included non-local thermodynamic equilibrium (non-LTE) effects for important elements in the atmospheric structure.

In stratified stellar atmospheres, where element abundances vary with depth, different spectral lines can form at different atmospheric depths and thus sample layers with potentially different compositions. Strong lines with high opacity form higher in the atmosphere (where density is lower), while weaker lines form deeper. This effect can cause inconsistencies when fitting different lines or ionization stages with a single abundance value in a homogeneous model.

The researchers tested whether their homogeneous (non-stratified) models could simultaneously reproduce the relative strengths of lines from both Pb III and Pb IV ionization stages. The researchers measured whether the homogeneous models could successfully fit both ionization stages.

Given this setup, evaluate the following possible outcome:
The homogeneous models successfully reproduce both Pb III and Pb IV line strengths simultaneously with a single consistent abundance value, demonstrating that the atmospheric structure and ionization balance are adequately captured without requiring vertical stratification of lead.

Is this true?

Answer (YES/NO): NO